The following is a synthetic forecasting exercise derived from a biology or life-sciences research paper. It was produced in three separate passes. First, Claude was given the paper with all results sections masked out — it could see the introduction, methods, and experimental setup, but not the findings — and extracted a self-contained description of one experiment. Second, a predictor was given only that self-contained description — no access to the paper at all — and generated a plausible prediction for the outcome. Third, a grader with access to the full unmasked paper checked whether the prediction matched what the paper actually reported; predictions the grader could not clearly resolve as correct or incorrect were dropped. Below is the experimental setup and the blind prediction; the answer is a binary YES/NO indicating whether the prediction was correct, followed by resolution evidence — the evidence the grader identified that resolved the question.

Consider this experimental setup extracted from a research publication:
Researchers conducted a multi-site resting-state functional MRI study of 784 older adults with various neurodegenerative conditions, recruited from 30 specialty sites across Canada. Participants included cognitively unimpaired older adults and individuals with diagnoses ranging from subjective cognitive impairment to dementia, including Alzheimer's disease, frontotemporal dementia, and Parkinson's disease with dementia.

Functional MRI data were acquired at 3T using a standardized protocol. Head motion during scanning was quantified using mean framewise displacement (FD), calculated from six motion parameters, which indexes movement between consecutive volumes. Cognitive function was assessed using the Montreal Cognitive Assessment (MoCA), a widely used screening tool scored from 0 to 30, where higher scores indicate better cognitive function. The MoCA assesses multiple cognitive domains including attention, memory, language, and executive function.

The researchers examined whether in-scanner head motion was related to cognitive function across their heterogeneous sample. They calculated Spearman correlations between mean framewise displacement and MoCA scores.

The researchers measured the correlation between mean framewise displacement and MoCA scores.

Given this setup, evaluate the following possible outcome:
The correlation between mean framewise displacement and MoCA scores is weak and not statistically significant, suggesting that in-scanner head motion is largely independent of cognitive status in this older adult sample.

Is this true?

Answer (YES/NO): NO